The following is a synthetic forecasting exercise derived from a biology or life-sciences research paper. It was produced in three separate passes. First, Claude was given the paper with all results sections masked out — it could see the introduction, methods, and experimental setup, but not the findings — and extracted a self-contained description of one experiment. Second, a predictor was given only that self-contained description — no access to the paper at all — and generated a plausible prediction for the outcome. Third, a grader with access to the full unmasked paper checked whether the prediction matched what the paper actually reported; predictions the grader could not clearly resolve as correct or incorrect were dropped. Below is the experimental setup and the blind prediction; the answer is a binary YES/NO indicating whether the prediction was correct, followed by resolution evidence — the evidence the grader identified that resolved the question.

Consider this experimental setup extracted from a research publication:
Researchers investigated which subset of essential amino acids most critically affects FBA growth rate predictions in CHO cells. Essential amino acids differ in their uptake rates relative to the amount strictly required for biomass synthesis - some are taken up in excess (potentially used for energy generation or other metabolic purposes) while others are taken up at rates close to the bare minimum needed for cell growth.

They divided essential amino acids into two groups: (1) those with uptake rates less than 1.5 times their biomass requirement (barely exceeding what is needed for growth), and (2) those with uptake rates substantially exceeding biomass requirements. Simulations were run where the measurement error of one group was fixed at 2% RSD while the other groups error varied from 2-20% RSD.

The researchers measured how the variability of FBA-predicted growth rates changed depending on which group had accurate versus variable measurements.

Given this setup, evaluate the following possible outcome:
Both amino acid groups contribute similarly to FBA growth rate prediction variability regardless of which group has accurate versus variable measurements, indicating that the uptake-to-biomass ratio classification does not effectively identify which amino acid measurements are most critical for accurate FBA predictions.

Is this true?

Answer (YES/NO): NO